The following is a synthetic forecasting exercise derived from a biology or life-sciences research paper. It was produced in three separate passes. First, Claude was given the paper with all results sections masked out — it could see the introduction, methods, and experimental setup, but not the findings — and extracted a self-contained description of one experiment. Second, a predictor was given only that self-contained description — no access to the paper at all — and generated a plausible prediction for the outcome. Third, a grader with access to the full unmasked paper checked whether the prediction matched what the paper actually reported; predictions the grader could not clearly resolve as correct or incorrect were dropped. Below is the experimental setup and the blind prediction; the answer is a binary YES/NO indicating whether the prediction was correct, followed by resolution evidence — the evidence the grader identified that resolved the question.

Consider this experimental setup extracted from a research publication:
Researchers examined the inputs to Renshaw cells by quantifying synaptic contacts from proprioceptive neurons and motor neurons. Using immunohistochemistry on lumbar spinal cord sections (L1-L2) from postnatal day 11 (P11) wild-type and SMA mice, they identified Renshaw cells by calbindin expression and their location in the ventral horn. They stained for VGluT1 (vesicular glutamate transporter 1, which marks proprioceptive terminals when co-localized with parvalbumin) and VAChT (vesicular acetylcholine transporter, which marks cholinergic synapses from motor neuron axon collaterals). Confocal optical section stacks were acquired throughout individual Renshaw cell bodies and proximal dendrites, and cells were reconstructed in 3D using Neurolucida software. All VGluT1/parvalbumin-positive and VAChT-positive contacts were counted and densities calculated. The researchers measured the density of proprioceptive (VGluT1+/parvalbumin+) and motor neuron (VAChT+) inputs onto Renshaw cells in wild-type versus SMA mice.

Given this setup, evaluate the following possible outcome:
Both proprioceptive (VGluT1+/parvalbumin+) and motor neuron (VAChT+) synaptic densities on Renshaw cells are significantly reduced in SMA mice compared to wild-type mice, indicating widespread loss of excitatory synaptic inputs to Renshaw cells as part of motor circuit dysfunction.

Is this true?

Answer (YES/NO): NO